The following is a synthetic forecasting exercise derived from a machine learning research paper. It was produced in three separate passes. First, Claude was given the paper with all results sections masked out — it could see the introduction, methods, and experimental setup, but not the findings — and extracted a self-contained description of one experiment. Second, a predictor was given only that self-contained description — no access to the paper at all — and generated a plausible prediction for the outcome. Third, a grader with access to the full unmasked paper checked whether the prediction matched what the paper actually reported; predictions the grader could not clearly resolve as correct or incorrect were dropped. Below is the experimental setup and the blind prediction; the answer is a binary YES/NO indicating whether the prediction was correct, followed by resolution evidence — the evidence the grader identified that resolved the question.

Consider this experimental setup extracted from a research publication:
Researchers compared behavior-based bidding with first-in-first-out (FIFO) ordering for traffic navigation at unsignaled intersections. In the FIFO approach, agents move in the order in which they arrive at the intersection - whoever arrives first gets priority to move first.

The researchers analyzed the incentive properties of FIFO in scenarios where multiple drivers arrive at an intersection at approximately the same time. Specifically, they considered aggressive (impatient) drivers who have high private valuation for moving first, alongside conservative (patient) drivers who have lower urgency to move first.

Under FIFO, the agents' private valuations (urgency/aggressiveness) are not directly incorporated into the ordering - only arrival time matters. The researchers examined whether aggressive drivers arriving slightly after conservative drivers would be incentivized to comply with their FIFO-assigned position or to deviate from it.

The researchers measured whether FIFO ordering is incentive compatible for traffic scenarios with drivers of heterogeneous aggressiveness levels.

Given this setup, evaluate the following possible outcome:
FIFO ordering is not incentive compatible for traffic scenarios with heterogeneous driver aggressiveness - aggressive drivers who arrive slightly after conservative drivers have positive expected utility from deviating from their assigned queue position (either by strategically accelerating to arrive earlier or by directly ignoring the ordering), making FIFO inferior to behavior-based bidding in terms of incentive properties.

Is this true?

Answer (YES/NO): YES